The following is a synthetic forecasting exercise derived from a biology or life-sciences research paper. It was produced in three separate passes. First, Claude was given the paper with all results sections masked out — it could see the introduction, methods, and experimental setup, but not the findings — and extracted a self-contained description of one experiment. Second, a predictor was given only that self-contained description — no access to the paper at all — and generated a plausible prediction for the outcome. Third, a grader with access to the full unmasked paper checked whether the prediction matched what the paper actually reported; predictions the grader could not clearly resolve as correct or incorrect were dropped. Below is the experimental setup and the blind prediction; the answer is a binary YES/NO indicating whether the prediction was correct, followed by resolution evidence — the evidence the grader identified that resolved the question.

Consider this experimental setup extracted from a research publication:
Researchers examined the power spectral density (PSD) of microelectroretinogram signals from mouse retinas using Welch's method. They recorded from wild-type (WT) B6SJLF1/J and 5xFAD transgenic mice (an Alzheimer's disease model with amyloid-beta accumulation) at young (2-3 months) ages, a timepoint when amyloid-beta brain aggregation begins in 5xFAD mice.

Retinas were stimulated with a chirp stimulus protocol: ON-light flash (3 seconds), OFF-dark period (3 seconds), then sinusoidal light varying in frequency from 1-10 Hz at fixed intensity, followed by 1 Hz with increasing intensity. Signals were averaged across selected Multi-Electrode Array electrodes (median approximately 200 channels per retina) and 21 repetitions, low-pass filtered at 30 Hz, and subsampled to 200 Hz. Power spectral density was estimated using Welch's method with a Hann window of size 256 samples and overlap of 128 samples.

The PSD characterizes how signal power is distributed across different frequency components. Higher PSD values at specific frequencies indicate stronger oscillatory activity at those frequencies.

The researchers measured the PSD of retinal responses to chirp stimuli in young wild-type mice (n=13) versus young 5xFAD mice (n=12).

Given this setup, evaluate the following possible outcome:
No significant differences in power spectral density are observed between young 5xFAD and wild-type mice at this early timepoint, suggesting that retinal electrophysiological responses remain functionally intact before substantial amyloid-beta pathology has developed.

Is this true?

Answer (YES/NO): YES